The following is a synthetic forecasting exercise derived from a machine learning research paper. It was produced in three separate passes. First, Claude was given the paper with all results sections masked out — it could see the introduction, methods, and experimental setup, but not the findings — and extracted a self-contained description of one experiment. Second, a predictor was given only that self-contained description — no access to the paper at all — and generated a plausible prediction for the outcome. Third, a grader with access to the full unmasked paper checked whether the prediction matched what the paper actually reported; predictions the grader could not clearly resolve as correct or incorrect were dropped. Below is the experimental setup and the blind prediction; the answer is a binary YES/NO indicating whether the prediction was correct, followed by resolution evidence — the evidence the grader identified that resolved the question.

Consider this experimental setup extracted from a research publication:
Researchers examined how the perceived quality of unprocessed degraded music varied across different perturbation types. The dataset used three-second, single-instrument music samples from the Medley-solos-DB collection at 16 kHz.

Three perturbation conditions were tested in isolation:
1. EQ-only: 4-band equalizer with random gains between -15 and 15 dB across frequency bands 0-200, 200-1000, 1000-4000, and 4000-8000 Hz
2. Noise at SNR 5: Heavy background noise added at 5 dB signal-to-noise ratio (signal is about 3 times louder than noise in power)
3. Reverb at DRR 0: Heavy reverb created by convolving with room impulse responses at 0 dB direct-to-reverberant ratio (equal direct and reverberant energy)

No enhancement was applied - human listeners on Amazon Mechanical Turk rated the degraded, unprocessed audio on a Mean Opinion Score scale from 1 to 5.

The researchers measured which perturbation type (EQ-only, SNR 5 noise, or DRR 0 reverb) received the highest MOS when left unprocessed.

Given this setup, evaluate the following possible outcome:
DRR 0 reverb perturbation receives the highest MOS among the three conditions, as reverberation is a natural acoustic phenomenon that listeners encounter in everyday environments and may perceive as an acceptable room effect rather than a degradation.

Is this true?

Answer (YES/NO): YES